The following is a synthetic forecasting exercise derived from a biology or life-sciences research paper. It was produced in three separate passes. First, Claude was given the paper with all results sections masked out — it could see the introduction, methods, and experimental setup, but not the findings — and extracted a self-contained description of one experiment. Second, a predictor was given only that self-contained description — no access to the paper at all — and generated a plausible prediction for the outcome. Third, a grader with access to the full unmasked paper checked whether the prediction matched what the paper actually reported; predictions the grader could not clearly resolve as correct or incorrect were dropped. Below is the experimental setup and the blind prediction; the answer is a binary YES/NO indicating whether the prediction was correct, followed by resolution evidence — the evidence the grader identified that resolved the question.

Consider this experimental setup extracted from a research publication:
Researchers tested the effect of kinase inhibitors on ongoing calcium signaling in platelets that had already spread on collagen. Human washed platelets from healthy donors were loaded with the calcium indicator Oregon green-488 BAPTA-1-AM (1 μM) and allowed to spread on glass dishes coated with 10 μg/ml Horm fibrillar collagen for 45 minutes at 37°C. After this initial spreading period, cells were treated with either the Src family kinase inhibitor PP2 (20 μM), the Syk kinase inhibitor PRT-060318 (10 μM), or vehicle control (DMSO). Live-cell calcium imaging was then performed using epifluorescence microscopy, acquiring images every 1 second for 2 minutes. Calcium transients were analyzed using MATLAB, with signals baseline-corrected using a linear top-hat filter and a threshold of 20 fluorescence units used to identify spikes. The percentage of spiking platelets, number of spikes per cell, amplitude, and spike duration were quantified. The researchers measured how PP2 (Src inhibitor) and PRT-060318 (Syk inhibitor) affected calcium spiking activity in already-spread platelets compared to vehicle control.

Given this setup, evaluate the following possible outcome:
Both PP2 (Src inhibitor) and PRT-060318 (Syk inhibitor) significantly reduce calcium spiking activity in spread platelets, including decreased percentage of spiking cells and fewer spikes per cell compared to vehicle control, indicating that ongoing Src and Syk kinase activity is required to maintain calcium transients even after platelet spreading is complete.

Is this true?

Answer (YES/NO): YES